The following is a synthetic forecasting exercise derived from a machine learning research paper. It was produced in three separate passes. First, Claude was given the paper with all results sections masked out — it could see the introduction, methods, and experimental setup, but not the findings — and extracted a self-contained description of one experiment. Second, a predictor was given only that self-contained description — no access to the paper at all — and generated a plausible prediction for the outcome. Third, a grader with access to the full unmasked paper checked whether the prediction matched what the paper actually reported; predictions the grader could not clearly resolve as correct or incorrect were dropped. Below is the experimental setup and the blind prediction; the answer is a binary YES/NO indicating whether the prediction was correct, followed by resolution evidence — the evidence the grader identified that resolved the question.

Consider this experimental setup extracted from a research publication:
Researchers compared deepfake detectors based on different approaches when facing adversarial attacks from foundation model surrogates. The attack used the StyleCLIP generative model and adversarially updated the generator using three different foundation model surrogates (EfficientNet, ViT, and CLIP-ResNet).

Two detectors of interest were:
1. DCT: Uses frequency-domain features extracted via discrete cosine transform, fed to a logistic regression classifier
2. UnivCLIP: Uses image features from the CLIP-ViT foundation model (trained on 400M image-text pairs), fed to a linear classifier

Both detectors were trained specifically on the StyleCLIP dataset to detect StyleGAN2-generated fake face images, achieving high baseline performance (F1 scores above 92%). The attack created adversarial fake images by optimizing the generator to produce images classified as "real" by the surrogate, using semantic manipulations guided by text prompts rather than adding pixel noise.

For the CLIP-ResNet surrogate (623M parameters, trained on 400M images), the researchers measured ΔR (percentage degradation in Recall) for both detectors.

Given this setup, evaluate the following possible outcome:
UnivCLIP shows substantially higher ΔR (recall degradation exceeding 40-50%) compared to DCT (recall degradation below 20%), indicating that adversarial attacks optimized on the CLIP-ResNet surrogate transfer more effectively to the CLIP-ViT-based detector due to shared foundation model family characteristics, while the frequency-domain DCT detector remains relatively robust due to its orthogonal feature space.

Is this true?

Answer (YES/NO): NO